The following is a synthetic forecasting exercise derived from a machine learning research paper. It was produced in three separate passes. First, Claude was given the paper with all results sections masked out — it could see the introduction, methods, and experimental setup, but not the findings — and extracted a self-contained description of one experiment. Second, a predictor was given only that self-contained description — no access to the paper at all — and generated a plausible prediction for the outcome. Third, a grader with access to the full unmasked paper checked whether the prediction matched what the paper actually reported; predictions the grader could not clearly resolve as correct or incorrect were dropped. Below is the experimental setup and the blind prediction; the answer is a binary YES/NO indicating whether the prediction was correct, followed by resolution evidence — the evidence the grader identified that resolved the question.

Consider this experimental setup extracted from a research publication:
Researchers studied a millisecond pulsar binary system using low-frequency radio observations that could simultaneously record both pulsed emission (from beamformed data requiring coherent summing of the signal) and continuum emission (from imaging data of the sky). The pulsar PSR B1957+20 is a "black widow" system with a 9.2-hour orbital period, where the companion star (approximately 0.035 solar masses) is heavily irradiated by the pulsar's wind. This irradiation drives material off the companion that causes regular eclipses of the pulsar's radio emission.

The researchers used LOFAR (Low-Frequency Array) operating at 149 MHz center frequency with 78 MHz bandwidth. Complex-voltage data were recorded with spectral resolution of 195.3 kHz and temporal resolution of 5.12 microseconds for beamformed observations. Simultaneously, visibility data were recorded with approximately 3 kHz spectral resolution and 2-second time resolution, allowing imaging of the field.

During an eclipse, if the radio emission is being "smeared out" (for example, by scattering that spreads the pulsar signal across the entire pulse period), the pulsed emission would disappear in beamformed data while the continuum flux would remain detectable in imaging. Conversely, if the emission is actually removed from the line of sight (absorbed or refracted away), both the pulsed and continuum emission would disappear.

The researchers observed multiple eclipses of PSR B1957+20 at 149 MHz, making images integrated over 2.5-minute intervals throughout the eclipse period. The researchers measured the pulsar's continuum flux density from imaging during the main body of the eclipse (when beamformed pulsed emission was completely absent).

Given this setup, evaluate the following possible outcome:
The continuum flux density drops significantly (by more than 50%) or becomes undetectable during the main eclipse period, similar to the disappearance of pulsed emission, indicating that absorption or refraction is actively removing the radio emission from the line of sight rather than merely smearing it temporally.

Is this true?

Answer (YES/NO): YES